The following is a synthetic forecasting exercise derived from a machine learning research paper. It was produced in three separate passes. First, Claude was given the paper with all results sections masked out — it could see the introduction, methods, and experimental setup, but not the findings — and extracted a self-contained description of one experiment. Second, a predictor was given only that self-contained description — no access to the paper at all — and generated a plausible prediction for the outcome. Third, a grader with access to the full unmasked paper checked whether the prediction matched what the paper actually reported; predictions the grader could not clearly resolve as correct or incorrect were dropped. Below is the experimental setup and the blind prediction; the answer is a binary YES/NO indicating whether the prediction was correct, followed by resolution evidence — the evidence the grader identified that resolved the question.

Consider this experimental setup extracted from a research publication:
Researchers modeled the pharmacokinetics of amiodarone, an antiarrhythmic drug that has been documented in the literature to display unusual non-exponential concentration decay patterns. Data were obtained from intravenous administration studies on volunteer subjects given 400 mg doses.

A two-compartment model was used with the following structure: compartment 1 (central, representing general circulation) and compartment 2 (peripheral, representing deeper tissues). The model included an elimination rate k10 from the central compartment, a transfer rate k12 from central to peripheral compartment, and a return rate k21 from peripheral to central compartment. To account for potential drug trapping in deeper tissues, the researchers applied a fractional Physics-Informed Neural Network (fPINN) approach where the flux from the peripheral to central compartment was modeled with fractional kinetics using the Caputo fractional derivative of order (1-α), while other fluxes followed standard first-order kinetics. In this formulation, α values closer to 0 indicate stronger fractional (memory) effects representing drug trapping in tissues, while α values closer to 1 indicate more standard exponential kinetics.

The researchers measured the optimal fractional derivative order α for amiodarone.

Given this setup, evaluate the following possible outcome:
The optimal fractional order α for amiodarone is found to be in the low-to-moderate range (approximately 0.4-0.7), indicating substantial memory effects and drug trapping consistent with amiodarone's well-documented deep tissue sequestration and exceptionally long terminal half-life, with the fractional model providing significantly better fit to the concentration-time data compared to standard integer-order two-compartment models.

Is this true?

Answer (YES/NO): YES